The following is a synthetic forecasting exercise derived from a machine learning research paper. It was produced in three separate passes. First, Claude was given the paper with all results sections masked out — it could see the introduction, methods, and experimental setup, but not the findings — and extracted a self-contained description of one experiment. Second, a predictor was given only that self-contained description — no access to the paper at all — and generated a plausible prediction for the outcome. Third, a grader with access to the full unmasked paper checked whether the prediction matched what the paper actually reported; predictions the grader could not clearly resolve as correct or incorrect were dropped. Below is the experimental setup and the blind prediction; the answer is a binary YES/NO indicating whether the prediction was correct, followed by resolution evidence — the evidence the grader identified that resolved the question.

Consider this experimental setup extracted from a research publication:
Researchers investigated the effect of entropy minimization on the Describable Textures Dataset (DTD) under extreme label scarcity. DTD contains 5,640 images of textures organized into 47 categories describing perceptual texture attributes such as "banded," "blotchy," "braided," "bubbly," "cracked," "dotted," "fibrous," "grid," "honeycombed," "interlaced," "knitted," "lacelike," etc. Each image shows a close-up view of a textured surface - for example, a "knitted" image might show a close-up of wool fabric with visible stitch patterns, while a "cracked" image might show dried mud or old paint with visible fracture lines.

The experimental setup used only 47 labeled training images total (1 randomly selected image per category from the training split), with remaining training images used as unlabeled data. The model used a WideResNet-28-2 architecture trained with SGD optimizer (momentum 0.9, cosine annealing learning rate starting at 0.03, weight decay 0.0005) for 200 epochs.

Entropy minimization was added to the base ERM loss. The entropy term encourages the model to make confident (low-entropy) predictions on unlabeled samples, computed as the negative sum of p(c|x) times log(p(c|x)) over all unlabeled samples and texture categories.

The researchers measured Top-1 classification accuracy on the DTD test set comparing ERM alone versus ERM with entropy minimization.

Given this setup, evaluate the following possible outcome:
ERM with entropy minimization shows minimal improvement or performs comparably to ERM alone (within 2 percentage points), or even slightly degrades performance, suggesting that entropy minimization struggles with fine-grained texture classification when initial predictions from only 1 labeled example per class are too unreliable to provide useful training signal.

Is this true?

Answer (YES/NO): NO